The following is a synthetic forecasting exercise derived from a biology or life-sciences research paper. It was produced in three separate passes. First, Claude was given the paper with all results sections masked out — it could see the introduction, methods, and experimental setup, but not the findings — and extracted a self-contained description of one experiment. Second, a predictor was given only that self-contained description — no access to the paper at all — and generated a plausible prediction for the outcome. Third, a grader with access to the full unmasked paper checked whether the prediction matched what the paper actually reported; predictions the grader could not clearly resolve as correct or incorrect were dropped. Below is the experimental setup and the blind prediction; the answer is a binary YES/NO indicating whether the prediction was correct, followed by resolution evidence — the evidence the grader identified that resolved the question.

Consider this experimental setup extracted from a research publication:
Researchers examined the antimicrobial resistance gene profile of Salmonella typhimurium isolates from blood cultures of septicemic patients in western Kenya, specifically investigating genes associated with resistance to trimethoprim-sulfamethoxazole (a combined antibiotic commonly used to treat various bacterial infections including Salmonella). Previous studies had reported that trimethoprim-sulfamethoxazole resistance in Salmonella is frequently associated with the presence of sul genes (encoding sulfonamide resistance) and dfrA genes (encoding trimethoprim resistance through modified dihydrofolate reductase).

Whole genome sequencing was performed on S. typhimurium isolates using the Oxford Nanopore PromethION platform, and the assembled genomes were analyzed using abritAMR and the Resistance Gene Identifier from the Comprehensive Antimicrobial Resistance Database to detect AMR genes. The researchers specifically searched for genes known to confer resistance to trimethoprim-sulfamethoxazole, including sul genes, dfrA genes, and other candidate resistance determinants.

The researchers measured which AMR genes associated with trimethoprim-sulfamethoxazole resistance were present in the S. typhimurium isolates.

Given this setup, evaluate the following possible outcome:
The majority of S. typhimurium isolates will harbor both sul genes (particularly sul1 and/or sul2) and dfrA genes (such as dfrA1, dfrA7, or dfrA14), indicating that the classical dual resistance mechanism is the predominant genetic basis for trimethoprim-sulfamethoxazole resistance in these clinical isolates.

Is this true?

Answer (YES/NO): NO